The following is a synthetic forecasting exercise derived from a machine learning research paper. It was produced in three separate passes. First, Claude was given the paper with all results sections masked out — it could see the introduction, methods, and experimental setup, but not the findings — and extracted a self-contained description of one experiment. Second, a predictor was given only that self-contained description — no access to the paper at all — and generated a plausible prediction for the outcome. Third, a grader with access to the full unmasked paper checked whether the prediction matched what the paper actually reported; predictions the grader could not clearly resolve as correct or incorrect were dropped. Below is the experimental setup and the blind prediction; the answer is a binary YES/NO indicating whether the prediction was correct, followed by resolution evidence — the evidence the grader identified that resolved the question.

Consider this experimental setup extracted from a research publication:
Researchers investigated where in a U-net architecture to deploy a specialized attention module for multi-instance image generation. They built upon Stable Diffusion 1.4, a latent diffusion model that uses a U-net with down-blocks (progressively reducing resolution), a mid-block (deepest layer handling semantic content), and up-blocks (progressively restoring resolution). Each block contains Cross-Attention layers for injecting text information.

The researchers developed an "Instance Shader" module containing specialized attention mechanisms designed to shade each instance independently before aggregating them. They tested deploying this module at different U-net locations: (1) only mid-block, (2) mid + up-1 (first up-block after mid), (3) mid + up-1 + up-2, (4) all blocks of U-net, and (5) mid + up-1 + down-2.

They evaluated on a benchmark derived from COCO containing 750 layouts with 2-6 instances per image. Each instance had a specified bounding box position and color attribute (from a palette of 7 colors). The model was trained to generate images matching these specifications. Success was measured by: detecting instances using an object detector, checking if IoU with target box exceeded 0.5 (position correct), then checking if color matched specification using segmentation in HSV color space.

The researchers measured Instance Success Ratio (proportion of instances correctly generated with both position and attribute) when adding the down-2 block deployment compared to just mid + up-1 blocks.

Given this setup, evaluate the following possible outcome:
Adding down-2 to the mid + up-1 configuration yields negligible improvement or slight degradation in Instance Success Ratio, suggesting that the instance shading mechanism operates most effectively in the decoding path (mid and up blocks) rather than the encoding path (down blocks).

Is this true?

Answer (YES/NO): YES